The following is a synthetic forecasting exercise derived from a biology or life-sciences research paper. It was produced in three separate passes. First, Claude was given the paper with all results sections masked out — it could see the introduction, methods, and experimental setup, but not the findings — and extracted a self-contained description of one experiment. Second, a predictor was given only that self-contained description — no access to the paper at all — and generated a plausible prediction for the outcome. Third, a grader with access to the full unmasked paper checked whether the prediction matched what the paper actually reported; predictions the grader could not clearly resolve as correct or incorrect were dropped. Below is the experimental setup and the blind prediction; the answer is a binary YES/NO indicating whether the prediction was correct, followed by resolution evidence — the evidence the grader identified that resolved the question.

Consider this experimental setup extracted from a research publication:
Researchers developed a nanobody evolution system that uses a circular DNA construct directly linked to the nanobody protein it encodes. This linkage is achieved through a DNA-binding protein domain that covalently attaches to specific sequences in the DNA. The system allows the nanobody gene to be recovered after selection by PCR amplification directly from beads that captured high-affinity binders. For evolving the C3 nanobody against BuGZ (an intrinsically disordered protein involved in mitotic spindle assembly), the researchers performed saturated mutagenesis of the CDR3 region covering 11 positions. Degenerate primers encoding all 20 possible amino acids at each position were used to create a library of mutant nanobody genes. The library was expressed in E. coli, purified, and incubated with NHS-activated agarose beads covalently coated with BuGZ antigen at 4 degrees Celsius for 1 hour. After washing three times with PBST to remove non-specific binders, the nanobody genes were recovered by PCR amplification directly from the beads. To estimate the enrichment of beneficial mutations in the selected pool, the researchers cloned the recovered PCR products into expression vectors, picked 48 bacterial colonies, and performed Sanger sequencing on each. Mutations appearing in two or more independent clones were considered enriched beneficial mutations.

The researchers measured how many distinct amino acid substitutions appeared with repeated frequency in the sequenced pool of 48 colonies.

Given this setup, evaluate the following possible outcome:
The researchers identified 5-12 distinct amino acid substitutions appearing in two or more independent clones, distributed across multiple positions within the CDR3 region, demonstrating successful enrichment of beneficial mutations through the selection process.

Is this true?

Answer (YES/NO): YES